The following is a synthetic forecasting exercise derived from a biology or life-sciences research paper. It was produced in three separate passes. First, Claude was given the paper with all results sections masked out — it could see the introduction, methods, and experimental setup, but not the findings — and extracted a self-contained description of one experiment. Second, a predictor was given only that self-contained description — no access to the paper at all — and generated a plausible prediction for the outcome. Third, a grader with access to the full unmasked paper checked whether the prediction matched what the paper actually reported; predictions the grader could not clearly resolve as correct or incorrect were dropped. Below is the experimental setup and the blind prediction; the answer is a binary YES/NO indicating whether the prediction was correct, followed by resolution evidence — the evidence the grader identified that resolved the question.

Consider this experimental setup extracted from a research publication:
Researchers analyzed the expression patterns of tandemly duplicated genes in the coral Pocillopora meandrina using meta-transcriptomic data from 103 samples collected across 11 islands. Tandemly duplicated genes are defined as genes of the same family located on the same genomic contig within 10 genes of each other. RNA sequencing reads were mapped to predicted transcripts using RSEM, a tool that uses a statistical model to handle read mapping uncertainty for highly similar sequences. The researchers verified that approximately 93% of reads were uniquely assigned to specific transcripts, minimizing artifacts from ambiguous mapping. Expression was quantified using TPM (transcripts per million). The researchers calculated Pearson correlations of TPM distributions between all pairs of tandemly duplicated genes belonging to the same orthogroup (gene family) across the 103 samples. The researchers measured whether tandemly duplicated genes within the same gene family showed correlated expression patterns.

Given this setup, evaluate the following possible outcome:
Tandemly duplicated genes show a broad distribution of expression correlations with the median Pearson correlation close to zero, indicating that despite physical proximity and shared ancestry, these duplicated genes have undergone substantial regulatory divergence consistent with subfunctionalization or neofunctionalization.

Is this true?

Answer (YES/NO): NO